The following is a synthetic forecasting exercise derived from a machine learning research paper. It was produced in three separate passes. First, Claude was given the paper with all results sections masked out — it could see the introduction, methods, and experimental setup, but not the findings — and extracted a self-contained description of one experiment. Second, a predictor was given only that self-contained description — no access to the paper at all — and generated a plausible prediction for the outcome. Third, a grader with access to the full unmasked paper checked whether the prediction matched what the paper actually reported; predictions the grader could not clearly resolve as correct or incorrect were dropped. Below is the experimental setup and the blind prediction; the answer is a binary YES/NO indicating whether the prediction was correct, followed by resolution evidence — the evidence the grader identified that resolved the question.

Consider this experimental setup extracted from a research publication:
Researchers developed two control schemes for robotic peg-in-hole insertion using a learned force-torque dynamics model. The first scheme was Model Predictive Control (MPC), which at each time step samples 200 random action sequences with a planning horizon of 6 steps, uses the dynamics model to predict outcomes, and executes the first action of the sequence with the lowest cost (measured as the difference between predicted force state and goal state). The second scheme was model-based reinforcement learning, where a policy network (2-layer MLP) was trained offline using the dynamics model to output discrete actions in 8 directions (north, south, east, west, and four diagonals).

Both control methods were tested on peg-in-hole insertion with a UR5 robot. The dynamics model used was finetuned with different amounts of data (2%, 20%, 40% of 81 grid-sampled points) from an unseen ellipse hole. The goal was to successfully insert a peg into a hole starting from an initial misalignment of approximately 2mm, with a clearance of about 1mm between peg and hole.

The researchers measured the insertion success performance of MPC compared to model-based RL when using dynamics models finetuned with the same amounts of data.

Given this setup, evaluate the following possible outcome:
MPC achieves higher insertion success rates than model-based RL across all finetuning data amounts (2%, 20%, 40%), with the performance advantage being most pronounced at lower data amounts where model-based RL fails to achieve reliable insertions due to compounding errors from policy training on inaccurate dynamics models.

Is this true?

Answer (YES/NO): NO